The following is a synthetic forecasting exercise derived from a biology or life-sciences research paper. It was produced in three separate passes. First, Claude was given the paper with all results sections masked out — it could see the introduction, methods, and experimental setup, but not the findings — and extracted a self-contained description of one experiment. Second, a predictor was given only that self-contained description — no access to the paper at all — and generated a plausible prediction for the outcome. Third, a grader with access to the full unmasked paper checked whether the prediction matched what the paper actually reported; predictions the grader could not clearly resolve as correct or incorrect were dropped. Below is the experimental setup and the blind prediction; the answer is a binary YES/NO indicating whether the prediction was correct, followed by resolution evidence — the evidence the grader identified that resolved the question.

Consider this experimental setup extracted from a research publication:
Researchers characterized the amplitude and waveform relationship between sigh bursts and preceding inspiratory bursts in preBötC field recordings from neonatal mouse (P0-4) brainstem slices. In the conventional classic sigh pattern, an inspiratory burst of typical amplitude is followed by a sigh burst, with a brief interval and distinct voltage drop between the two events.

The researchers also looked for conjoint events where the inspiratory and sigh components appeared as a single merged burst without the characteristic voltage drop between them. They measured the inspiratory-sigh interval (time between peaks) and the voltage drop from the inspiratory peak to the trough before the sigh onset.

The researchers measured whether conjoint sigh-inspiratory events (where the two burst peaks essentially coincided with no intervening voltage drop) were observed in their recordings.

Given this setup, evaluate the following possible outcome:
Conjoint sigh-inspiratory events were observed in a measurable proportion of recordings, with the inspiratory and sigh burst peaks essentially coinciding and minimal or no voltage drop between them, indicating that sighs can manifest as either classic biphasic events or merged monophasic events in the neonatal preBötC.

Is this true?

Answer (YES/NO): YES